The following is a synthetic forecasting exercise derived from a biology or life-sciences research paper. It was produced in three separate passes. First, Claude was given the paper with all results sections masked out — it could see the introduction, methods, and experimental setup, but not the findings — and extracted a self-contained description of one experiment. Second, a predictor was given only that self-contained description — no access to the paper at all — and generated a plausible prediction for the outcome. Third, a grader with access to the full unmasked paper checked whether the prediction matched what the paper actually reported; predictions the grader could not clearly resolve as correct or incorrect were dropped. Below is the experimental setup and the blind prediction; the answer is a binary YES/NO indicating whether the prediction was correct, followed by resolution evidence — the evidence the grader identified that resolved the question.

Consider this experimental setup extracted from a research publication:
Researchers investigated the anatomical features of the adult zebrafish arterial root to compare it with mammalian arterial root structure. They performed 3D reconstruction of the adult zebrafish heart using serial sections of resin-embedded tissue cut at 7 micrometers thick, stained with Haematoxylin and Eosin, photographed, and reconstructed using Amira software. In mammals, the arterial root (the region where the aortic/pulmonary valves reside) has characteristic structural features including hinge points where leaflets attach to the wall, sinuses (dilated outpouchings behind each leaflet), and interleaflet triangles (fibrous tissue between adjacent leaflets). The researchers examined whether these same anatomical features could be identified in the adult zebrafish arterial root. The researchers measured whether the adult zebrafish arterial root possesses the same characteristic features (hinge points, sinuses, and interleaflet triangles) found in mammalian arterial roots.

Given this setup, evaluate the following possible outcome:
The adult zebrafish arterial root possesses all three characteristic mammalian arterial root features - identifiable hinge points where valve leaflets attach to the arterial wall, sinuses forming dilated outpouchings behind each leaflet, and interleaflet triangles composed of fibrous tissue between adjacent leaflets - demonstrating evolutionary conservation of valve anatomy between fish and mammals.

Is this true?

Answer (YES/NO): NO